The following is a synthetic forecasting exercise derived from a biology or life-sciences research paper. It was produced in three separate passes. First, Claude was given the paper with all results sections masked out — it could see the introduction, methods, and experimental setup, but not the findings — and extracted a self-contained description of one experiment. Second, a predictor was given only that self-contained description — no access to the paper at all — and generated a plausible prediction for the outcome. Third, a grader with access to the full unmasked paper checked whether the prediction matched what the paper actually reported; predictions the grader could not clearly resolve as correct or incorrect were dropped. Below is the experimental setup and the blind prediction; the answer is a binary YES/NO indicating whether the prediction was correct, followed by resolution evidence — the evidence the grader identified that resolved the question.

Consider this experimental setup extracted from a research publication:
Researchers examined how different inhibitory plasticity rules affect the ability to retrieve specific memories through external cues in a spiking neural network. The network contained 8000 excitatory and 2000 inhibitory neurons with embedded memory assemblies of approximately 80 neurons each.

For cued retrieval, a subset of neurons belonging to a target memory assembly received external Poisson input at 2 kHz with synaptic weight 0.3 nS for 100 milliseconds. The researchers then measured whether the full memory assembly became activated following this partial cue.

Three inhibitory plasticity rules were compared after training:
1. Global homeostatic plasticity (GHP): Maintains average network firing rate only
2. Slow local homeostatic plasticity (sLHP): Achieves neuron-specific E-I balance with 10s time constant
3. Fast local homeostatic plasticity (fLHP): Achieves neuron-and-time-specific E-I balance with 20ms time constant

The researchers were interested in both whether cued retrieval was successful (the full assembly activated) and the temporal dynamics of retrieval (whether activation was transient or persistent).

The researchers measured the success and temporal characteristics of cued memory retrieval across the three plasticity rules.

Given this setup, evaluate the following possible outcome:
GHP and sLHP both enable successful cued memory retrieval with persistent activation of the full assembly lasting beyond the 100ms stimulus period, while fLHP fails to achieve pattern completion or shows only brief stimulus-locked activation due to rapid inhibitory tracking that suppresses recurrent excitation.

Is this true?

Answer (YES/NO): NO